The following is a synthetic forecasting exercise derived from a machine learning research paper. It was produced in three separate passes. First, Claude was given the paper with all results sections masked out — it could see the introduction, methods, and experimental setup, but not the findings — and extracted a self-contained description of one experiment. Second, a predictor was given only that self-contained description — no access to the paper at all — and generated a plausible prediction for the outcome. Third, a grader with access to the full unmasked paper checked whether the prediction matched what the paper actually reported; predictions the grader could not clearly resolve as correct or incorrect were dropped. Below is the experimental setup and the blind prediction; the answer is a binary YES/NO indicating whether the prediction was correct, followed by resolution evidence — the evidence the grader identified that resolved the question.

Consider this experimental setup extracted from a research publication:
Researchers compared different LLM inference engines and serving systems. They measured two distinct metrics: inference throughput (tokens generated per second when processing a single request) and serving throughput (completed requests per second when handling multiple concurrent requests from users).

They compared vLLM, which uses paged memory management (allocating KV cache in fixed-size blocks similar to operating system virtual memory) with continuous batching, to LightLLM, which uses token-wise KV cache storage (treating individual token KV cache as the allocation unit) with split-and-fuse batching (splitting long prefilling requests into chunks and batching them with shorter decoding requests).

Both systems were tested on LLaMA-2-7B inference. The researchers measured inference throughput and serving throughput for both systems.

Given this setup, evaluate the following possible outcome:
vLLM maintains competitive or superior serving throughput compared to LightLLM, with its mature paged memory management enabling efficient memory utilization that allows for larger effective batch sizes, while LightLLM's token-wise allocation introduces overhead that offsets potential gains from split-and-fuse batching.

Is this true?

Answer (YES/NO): NO